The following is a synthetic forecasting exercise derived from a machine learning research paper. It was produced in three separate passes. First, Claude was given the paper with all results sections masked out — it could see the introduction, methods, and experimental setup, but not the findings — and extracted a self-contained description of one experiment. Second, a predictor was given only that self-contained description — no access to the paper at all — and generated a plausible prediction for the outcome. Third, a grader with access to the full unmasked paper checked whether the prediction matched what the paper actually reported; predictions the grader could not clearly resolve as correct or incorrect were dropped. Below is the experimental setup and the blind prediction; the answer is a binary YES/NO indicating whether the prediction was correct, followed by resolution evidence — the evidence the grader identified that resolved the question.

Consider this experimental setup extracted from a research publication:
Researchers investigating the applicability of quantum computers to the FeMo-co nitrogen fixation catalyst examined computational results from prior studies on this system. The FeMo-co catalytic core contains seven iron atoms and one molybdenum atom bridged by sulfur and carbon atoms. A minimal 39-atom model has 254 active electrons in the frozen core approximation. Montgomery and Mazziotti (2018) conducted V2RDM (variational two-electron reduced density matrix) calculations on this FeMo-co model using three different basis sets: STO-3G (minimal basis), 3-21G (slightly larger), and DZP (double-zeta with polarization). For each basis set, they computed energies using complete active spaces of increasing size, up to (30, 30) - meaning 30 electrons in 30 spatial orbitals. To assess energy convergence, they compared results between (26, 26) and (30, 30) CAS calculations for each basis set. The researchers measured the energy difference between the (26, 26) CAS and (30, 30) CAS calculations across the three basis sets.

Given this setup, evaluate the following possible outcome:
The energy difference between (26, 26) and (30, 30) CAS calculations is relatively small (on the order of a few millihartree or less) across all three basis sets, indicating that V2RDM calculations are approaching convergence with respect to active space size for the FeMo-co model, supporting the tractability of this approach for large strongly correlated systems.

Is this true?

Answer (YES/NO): NO